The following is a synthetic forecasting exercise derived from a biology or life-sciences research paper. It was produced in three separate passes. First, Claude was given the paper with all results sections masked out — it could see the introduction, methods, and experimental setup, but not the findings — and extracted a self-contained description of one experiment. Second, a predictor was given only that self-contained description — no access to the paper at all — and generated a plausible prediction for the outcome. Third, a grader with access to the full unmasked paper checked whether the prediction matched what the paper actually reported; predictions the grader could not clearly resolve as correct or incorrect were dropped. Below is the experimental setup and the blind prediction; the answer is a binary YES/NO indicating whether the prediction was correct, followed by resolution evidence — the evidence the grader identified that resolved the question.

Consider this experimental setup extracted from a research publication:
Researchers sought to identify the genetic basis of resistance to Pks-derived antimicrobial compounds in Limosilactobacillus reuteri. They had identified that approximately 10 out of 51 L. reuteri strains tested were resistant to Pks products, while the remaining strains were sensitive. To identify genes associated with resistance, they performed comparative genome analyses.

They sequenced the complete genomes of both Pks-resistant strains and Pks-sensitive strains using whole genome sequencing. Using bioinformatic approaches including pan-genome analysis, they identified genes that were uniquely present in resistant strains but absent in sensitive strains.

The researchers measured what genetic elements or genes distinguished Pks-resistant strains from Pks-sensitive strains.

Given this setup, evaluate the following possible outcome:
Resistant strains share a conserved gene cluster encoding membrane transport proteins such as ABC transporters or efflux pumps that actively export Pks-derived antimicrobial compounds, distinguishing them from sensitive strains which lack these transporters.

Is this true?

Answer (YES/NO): NO